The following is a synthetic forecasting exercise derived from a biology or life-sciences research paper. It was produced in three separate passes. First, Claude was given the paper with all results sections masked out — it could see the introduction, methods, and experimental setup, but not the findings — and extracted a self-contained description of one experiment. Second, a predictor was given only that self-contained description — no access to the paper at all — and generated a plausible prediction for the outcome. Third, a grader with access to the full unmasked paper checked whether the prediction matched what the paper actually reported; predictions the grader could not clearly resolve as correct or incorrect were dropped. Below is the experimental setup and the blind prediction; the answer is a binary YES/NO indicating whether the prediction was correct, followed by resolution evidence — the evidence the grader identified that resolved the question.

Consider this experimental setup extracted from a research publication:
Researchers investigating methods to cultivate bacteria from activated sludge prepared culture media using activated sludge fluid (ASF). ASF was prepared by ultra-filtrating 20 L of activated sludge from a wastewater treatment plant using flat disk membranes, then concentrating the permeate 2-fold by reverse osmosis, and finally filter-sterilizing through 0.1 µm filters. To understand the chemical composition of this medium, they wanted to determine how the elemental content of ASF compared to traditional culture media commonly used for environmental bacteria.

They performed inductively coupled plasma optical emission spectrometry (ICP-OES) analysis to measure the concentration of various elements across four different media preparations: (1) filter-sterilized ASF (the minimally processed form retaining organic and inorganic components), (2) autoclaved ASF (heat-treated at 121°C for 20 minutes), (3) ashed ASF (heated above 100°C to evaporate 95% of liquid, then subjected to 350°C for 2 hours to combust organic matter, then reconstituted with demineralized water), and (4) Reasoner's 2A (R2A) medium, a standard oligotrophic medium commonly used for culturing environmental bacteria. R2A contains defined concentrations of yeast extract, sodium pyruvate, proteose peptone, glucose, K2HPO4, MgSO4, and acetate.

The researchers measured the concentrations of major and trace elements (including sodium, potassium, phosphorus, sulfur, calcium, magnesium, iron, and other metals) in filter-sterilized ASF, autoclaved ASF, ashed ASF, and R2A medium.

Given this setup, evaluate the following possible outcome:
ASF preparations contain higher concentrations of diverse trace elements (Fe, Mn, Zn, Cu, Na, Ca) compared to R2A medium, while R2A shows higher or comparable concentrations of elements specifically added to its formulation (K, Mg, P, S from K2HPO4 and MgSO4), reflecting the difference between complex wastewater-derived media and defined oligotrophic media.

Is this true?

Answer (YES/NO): NO